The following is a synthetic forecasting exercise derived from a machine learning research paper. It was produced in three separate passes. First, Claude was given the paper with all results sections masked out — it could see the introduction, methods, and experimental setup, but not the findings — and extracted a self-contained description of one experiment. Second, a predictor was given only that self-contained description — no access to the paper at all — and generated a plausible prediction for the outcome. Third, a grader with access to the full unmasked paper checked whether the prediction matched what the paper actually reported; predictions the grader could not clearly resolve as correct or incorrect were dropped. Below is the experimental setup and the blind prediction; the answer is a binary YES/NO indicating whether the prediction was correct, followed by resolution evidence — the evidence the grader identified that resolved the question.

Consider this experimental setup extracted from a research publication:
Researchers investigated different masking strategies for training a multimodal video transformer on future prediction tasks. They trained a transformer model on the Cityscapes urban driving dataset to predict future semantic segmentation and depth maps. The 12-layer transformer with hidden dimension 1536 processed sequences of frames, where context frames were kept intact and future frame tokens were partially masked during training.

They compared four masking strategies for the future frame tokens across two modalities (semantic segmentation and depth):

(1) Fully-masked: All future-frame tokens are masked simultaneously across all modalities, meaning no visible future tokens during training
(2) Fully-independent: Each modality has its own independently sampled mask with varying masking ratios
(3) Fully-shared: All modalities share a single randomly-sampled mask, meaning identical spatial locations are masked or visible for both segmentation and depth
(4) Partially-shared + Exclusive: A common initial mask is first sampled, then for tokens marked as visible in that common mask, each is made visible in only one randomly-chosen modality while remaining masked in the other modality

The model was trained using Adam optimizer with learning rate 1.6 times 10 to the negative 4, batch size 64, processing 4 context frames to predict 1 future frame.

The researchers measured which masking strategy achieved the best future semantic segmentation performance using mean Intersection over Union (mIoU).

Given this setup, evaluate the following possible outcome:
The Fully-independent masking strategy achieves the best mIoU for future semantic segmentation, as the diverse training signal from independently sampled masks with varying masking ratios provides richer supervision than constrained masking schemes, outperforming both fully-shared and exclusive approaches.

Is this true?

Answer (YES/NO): NO